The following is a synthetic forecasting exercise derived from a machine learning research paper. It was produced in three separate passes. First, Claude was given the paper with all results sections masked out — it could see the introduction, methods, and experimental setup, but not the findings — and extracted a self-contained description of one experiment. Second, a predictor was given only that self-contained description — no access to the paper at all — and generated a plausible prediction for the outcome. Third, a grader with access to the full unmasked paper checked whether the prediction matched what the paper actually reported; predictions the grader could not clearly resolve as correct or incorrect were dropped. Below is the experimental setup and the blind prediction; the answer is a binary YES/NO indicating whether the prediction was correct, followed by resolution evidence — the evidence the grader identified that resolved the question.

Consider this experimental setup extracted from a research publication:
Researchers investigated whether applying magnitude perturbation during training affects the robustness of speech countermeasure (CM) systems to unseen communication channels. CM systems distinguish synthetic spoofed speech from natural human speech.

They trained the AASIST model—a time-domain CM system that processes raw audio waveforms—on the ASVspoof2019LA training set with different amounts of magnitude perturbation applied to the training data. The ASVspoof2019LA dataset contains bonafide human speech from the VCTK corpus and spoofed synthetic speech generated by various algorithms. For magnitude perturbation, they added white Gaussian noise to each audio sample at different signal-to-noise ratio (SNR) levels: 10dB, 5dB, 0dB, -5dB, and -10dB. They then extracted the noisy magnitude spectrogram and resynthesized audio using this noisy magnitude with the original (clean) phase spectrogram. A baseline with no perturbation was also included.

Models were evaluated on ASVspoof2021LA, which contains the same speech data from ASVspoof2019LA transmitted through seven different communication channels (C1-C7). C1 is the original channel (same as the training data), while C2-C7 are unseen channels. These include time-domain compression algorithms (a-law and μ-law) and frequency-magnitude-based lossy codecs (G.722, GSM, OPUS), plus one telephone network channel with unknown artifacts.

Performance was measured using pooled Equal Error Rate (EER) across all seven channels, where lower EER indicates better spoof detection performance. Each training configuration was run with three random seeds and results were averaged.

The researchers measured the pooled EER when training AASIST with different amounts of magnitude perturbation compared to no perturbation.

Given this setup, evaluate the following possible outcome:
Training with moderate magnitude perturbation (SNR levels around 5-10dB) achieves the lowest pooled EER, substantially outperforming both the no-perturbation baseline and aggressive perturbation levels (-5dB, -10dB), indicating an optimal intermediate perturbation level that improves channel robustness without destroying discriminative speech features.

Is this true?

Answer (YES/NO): NO